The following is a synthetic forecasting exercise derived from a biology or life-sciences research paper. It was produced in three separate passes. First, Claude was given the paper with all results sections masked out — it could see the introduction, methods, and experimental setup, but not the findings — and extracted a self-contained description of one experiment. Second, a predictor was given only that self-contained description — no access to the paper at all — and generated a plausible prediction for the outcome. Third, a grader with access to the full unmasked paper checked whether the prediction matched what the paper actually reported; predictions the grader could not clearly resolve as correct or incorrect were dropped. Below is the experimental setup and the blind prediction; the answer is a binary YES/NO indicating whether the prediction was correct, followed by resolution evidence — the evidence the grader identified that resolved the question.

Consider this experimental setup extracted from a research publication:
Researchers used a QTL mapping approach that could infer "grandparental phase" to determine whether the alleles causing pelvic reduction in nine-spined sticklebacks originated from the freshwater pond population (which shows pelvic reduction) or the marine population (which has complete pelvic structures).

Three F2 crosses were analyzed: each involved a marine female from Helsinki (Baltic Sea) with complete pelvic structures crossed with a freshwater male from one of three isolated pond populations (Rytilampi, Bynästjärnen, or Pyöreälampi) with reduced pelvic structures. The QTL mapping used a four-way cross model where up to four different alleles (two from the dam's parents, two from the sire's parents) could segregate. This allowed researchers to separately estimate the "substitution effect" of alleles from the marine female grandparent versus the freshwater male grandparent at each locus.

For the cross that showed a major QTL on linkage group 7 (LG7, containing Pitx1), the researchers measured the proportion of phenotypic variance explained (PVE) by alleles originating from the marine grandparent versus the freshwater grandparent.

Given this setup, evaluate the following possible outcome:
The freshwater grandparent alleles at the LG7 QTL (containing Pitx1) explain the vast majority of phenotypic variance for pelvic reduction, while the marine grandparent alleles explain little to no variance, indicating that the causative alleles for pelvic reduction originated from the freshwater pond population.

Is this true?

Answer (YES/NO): NO